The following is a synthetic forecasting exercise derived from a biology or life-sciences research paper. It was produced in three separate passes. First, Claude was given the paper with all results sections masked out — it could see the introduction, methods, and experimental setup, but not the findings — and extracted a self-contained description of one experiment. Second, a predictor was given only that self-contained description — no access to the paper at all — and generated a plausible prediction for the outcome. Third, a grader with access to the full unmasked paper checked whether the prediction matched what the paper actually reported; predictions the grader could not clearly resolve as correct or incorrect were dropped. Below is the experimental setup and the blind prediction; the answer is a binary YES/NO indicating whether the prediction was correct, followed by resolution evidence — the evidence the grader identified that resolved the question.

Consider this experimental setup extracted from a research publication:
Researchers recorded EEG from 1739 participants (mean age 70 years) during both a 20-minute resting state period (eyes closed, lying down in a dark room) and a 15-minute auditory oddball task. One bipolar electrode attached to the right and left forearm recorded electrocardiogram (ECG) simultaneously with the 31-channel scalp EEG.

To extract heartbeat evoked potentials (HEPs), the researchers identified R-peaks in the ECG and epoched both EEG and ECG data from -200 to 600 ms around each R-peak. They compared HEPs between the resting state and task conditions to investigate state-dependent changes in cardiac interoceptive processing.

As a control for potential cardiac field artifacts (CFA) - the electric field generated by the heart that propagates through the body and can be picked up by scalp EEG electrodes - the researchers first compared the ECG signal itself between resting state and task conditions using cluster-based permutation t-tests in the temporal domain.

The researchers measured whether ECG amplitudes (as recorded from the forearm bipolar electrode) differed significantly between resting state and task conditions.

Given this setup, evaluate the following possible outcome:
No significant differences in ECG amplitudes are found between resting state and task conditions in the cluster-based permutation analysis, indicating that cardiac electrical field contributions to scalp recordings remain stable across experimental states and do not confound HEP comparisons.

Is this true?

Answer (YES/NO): NO